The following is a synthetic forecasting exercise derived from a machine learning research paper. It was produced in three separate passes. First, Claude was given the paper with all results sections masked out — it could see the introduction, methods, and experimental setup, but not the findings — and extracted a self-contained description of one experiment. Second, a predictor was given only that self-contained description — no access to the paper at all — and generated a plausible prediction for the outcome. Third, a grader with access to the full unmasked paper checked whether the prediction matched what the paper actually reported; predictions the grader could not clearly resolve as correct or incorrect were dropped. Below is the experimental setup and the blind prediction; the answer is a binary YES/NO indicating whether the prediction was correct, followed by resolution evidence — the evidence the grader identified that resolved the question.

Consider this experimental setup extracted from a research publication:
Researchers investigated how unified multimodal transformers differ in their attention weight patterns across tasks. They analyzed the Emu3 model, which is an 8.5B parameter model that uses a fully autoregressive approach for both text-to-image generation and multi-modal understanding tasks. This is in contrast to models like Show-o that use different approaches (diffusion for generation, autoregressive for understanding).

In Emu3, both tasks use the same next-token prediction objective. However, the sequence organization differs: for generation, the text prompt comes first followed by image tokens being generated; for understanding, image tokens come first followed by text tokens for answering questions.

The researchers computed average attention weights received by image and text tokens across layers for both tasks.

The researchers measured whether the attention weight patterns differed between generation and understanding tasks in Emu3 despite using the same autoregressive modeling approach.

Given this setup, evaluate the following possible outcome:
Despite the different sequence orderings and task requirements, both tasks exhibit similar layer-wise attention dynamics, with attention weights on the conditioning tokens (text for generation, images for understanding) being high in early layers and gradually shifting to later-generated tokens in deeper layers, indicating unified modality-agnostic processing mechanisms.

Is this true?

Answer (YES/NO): NO